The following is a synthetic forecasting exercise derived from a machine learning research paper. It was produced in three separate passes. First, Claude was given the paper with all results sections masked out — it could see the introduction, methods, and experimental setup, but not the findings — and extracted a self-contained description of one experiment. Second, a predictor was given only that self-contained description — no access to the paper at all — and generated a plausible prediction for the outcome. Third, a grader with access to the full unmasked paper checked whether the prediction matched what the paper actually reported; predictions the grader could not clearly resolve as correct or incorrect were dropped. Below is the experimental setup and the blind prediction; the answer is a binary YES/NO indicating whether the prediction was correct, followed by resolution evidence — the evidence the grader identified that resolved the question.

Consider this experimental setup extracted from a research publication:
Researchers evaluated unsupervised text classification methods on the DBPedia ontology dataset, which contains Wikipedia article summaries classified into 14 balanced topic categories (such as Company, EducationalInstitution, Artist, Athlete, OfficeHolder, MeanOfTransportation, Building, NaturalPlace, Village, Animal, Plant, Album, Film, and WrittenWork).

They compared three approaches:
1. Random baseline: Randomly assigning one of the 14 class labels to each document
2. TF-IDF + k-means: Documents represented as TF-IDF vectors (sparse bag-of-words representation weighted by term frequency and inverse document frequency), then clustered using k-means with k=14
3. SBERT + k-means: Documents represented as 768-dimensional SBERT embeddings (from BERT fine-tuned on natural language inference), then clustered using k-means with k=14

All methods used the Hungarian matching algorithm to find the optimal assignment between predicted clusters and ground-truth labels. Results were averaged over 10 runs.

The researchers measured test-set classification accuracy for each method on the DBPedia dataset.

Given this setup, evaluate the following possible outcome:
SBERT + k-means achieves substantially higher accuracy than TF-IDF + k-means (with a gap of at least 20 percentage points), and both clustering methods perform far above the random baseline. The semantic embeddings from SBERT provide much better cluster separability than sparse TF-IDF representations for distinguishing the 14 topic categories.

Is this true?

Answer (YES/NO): YES